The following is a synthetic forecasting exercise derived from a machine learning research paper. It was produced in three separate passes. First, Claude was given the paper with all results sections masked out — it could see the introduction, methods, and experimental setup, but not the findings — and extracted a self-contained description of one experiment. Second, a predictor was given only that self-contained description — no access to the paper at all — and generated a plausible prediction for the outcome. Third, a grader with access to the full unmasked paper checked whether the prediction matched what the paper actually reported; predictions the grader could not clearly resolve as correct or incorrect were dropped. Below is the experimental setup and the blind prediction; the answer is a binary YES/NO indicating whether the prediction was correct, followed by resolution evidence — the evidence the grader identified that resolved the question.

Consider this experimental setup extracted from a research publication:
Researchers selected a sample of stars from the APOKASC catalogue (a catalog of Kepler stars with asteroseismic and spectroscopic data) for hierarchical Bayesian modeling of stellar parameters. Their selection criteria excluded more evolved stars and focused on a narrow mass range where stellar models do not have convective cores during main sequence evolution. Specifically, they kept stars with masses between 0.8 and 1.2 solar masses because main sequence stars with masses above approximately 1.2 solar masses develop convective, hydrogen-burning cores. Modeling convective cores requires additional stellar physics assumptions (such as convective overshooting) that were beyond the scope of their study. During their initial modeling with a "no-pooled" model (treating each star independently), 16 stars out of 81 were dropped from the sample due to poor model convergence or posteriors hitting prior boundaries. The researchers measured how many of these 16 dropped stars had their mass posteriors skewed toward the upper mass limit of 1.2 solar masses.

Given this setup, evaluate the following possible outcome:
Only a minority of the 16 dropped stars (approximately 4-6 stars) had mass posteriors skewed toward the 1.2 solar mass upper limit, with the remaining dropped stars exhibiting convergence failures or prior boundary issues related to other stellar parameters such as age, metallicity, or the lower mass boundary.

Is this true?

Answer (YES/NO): YES